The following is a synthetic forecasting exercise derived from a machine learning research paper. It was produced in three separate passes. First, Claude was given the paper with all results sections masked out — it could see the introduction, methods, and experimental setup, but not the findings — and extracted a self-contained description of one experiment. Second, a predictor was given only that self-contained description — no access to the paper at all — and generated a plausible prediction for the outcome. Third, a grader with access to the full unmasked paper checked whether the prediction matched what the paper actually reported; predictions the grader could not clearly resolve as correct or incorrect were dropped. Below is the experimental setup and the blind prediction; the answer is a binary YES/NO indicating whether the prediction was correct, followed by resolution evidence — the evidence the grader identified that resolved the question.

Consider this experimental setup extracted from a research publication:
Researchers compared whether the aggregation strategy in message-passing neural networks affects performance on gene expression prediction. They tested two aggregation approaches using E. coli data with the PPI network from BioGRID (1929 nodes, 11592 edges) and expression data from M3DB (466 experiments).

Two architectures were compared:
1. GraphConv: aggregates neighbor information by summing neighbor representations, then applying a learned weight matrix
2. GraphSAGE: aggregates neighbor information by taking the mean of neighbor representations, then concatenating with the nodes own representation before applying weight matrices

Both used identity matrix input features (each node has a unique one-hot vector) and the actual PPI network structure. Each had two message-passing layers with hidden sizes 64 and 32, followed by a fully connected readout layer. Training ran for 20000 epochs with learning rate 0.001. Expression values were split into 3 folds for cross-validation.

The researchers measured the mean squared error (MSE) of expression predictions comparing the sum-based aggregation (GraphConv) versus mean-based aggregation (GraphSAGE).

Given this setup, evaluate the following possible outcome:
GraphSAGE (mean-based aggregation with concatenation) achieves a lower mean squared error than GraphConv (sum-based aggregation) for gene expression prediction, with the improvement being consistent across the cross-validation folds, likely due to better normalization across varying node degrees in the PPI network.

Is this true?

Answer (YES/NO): YES